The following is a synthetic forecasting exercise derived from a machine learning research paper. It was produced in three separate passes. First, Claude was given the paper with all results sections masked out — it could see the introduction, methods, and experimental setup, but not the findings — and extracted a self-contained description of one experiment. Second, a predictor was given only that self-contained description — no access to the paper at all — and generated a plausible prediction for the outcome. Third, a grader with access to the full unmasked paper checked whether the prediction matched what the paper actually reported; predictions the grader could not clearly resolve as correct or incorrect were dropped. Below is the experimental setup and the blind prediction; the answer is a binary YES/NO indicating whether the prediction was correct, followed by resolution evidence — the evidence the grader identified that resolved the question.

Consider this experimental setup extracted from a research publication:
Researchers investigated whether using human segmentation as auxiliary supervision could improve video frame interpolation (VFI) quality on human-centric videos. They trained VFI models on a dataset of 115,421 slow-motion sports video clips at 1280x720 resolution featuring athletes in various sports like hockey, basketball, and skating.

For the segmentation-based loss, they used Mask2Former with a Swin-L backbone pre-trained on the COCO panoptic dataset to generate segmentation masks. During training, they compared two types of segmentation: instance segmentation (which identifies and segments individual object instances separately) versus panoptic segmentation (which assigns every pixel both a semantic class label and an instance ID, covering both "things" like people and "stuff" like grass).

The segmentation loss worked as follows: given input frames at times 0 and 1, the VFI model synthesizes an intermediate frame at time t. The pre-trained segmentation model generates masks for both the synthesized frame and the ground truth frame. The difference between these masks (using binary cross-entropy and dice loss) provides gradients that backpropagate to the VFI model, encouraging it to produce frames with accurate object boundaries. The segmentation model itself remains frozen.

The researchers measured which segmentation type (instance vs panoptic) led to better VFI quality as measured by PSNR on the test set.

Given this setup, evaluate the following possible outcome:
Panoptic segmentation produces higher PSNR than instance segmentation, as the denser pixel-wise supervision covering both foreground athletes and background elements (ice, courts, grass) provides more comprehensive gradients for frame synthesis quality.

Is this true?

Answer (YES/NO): YES